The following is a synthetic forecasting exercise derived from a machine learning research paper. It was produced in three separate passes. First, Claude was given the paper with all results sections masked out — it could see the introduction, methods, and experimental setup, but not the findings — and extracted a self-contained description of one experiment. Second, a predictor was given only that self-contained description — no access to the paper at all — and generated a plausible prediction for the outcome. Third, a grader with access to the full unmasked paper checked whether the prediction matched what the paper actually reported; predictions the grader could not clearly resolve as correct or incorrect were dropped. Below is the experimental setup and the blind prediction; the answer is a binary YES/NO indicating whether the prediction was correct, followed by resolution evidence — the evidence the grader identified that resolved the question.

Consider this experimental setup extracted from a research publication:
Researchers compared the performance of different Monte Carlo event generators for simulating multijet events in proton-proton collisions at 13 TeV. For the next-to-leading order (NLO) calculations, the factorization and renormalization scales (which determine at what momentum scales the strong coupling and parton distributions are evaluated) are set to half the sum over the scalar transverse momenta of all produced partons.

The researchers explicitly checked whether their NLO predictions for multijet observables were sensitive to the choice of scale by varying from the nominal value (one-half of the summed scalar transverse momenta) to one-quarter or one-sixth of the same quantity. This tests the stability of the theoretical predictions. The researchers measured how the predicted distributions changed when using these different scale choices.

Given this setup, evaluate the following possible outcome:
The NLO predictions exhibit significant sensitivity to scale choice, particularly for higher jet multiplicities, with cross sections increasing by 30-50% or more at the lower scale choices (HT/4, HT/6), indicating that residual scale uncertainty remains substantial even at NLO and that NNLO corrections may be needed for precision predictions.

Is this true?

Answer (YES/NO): NO